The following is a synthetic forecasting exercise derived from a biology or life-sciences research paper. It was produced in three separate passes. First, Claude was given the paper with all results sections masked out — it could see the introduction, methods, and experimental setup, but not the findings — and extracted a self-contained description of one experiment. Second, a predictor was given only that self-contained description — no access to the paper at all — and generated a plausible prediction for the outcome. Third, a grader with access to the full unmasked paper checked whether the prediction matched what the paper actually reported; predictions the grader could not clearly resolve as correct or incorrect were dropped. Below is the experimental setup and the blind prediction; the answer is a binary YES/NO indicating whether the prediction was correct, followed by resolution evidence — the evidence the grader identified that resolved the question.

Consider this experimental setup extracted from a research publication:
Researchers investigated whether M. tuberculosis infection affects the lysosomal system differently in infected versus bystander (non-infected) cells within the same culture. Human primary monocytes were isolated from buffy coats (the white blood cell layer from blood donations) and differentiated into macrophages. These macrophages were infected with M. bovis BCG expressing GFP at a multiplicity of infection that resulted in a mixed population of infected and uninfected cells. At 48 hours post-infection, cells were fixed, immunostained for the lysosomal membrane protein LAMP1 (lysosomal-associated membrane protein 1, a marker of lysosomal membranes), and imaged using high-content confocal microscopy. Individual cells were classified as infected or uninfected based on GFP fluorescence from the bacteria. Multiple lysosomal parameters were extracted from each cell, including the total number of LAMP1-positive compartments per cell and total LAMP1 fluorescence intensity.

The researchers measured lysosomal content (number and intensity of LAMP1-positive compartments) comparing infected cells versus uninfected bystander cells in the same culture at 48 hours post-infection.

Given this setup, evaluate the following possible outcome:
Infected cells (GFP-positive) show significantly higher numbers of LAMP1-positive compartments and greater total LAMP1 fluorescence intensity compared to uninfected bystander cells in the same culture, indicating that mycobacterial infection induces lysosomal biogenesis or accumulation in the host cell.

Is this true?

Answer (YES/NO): YES